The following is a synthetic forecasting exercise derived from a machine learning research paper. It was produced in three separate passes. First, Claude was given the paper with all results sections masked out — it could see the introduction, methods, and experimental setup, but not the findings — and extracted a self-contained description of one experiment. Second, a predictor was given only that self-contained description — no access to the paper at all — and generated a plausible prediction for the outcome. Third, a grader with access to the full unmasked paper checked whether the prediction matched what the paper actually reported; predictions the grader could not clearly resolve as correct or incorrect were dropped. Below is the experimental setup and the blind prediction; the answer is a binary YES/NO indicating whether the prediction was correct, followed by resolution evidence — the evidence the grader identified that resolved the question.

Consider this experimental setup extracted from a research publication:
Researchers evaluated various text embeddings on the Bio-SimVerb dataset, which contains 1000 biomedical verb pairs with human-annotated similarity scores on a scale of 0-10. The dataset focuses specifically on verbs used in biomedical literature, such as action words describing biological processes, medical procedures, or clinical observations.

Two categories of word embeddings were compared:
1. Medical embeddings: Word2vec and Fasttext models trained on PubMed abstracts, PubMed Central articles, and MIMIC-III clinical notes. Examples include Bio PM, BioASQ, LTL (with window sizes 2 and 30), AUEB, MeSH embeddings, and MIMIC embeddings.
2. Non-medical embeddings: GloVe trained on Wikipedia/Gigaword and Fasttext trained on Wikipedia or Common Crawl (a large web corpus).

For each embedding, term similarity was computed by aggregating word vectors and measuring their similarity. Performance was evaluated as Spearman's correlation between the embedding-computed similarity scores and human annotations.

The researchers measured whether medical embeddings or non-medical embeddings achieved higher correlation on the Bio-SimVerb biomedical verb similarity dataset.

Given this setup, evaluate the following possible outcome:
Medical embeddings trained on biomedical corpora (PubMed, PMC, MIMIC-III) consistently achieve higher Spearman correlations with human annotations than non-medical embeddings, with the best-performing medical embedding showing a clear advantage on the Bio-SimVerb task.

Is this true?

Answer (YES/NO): NO